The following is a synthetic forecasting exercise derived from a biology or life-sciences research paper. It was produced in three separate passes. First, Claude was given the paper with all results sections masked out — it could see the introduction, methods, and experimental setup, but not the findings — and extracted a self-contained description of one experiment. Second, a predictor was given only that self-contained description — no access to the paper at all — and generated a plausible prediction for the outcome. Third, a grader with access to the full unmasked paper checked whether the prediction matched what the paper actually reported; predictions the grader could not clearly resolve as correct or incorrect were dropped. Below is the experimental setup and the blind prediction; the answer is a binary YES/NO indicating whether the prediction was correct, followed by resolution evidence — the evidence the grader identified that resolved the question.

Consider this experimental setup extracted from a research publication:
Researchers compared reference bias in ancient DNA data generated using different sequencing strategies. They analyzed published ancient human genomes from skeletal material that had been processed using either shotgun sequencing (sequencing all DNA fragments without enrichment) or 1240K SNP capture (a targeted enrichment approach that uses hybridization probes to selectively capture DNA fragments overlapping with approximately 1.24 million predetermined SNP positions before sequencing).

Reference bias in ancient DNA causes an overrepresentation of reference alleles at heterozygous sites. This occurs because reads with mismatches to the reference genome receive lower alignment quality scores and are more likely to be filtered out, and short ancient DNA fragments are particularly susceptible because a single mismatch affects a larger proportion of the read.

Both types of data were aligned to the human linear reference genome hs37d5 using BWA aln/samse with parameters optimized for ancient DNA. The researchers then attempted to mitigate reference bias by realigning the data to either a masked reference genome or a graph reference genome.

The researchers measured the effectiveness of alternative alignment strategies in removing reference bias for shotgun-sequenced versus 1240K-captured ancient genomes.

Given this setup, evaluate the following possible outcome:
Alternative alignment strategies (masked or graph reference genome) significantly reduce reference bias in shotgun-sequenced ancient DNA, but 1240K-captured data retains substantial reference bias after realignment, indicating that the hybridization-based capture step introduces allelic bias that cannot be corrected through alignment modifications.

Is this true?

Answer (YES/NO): YES